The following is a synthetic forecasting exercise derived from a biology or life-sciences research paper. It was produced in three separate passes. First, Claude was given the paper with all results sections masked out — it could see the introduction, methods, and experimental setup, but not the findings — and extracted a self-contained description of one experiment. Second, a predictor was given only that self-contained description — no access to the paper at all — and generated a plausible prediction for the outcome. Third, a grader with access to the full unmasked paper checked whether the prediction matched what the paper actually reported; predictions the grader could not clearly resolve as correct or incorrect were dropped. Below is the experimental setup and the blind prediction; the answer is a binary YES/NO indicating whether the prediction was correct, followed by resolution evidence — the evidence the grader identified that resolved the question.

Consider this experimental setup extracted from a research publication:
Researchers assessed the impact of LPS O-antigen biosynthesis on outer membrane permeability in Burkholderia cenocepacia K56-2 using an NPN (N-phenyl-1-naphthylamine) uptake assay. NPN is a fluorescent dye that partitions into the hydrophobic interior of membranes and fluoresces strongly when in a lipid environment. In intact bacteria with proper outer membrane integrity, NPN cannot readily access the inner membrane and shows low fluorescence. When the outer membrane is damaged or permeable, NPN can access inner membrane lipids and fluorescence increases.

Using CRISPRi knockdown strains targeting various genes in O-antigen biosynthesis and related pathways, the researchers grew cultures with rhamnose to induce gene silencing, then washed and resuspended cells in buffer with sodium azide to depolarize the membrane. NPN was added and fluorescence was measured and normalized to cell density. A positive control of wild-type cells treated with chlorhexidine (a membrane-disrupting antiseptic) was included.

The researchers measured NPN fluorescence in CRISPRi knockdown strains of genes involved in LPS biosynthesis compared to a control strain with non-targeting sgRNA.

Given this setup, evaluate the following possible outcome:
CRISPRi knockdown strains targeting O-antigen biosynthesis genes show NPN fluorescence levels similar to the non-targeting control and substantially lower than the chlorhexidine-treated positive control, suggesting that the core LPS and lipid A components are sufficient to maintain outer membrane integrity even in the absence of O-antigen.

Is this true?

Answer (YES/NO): YES